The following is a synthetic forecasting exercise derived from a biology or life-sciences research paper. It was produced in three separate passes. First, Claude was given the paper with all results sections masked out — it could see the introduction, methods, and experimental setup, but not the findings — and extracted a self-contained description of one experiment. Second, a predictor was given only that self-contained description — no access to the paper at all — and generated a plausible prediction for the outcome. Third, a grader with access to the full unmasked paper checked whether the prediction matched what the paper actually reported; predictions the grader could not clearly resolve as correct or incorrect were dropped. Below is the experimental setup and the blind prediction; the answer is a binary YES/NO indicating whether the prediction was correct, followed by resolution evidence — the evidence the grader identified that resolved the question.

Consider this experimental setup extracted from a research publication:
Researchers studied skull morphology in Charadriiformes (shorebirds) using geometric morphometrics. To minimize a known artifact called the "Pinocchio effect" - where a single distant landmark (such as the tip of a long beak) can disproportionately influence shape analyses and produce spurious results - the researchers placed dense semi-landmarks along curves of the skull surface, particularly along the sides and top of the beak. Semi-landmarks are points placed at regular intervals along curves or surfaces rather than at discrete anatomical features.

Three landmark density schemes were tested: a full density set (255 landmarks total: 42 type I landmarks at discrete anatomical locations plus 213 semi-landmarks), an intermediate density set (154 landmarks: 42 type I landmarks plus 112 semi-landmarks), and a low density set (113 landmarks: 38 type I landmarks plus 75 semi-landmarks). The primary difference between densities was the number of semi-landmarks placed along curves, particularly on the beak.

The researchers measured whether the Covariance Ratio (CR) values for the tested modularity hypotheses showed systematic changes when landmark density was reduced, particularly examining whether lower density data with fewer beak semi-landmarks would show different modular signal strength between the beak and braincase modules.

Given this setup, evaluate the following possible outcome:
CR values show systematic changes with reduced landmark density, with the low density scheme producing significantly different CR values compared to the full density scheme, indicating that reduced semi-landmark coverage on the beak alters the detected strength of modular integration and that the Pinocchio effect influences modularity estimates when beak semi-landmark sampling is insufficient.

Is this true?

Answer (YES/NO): NO